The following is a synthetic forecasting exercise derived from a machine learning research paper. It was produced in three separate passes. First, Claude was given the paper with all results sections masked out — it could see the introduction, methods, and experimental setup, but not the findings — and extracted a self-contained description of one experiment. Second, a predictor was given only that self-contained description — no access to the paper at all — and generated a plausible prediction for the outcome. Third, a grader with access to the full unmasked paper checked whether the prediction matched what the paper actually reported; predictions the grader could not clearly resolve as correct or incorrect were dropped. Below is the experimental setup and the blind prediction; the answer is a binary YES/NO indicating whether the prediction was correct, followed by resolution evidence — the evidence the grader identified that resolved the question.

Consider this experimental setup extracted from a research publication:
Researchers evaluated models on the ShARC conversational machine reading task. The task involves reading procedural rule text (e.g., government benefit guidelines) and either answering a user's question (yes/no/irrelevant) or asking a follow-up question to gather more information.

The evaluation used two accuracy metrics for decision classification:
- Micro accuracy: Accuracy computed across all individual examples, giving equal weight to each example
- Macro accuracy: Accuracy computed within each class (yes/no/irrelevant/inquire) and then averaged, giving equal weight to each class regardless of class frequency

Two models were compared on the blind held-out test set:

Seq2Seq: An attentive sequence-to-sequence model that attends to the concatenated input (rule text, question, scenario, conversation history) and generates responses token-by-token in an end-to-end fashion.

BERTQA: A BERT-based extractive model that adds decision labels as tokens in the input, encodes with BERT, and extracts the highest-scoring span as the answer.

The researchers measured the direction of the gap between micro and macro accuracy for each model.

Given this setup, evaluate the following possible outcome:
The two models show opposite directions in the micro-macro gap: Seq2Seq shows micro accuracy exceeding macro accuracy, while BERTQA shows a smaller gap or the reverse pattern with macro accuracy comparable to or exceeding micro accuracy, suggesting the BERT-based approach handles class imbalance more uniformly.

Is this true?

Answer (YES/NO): YES